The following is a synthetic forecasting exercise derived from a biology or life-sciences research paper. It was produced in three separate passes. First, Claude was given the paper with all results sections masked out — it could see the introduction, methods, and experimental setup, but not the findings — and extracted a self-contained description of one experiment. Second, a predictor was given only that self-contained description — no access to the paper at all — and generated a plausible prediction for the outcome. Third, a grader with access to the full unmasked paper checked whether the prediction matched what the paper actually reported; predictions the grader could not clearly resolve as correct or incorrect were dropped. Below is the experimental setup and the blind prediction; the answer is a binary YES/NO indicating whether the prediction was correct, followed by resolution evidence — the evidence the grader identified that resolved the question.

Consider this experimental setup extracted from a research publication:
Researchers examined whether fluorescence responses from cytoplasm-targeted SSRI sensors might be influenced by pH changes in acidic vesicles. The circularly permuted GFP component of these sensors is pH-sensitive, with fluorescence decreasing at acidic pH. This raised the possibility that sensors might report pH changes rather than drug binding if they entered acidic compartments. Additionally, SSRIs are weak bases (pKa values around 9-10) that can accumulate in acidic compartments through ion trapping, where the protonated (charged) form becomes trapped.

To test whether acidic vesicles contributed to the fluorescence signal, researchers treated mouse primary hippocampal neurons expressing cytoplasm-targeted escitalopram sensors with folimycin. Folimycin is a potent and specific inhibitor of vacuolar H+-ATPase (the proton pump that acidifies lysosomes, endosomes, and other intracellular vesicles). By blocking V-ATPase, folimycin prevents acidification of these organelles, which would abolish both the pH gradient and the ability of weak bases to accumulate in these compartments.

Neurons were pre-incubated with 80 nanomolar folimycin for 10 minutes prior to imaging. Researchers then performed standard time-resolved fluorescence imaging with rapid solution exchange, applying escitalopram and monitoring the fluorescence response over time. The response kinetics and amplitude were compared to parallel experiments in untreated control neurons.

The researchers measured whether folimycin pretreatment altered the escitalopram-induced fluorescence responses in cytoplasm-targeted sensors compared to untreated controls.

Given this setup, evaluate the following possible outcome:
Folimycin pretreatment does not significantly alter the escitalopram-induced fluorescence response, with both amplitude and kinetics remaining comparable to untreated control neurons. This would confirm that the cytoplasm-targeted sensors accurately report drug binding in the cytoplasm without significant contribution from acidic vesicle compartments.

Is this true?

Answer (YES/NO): YES